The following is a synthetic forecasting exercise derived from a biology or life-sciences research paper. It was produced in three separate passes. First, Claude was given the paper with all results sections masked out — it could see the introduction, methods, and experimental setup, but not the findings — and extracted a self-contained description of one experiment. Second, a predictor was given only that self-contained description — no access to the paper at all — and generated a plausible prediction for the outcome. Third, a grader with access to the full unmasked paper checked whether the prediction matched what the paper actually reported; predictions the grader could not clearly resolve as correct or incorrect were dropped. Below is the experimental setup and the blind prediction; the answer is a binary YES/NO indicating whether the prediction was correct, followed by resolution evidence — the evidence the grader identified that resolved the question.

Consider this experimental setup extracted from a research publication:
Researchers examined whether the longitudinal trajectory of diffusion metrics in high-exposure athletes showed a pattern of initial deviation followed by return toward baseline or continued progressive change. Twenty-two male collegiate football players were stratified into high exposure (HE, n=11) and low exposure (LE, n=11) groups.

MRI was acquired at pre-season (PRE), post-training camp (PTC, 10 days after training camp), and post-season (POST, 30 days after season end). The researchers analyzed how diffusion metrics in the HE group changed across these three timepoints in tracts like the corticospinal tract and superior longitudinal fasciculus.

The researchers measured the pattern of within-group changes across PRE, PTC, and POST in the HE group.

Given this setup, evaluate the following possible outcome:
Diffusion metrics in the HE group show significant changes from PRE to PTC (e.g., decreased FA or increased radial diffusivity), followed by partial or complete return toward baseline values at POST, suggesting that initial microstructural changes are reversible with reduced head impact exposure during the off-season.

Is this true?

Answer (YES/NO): NO